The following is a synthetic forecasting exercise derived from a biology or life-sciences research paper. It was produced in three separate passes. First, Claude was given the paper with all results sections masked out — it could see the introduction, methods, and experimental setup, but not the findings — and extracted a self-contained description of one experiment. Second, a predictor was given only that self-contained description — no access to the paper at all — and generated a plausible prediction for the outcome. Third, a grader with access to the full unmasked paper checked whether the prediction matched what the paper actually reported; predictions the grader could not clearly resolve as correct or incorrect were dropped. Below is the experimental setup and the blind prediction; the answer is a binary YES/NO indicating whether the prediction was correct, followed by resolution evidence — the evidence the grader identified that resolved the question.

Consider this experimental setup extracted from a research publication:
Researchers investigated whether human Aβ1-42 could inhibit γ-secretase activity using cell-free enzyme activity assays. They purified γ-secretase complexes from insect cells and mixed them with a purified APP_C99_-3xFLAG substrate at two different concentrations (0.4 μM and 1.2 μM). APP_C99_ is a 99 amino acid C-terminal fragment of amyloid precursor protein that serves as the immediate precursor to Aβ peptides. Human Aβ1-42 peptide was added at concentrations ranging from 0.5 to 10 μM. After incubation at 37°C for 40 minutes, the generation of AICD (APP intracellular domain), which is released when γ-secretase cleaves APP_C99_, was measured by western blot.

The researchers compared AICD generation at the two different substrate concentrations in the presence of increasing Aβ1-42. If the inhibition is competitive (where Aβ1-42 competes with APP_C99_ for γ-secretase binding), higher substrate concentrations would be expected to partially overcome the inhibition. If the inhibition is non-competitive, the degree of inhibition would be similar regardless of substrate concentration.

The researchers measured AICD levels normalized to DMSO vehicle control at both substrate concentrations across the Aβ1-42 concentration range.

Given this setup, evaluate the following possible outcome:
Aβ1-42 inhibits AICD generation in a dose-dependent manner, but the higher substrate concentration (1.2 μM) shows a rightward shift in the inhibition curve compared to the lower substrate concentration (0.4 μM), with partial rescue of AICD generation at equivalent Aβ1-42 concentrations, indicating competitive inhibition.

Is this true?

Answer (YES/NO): YES